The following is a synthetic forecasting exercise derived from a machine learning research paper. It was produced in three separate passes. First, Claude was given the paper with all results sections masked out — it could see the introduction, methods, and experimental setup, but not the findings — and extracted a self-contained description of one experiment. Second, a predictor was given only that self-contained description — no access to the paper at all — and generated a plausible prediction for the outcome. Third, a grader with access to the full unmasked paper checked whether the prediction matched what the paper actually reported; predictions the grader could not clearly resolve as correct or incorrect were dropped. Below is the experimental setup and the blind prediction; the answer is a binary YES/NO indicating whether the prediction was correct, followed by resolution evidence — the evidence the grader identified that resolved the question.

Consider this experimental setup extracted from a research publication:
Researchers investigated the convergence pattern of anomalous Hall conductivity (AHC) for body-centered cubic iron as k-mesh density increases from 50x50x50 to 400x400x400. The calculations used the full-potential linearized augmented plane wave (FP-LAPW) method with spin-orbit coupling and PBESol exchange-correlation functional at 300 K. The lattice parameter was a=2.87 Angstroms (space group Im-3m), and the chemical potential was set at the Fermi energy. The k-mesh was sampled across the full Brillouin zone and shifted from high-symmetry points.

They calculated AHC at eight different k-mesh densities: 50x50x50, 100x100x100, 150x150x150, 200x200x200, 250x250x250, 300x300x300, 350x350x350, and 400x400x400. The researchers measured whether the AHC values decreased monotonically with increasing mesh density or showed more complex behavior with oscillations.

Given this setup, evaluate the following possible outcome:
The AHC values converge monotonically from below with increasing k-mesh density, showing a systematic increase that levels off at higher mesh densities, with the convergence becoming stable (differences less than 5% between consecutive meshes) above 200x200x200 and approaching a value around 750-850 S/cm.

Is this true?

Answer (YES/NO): NO